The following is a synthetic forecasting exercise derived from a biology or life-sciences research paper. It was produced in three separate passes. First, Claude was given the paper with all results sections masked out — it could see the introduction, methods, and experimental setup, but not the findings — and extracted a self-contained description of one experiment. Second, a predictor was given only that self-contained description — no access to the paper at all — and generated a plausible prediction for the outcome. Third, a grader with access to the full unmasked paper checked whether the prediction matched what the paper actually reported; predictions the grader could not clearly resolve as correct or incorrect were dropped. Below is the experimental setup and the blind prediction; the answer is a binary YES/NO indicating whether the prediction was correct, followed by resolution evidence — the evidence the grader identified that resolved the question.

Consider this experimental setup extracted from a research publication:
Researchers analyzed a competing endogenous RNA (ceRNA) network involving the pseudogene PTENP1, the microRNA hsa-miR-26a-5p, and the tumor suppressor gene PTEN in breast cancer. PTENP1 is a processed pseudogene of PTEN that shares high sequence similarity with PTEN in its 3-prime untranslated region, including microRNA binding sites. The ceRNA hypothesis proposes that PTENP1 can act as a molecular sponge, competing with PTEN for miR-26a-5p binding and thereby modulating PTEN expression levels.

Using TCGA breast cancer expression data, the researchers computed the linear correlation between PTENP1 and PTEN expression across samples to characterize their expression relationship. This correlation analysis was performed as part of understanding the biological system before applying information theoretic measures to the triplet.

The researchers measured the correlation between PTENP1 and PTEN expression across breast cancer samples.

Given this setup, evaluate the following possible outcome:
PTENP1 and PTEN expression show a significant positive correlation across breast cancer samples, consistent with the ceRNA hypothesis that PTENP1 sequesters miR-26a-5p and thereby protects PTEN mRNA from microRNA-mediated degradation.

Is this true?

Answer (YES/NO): YES